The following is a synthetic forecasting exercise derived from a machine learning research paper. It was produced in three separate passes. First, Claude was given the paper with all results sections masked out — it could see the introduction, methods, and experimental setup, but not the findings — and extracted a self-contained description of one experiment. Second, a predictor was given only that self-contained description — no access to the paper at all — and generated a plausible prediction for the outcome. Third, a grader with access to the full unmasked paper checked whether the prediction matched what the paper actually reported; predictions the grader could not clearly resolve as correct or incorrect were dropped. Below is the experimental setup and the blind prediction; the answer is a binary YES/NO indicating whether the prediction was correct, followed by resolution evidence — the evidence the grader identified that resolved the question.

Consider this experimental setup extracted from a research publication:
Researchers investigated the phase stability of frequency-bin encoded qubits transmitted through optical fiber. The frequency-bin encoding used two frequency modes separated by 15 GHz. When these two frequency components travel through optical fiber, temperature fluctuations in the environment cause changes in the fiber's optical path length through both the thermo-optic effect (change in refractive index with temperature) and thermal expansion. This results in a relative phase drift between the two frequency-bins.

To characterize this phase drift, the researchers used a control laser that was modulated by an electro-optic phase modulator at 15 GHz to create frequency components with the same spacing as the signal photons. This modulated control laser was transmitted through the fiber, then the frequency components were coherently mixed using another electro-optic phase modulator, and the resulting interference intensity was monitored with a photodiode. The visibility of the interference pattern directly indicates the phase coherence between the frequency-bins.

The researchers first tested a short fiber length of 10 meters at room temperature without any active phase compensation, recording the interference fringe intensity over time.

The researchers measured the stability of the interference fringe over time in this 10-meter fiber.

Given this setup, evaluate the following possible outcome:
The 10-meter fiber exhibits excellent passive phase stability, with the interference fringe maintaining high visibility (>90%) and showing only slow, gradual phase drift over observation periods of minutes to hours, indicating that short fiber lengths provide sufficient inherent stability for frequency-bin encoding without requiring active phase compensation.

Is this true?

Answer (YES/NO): NO